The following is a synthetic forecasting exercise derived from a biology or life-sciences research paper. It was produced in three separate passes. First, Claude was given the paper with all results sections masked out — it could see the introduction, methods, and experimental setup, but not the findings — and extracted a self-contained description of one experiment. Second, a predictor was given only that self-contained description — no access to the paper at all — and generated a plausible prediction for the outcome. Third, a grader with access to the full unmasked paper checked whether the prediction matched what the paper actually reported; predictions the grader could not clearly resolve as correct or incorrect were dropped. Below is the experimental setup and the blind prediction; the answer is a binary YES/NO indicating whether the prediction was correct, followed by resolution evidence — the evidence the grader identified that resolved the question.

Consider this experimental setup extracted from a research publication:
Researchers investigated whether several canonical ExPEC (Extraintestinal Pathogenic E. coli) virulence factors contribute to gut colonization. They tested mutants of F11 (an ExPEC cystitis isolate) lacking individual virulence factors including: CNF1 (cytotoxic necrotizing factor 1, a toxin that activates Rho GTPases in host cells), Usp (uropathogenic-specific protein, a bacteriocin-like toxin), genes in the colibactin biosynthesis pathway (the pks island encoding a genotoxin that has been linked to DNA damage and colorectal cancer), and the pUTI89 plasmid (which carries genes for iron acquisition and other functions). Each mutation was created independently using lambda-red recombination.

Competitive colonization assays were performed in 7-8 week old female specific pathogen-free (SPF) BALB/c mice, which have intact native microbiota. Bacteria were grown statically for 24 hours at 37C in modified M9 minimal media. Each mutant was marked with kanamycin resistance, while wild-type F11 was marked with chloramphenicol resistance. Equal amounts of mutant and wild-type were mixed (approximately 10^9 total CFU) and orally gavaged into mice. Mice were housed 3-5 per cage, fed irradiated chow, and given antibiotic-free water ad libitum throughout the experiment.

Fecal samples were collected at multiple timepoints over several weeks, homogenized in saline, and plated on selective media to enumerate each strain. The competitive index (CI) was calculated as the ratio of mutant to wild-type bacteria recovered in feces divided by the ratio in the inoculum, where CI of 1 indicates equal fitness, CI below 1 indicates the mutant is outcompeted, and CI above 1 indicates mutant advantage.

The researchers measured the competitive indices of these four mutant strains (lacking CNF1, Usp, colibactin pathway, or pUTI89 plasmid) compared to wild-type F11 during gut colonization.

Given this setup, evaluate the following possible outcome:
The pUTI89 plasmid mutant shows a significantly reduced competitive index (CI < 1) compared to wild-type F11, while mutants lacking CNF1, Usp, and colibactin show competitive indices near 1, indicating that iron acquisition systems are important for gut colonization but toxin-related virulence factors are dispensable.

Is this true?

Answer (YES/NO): NO